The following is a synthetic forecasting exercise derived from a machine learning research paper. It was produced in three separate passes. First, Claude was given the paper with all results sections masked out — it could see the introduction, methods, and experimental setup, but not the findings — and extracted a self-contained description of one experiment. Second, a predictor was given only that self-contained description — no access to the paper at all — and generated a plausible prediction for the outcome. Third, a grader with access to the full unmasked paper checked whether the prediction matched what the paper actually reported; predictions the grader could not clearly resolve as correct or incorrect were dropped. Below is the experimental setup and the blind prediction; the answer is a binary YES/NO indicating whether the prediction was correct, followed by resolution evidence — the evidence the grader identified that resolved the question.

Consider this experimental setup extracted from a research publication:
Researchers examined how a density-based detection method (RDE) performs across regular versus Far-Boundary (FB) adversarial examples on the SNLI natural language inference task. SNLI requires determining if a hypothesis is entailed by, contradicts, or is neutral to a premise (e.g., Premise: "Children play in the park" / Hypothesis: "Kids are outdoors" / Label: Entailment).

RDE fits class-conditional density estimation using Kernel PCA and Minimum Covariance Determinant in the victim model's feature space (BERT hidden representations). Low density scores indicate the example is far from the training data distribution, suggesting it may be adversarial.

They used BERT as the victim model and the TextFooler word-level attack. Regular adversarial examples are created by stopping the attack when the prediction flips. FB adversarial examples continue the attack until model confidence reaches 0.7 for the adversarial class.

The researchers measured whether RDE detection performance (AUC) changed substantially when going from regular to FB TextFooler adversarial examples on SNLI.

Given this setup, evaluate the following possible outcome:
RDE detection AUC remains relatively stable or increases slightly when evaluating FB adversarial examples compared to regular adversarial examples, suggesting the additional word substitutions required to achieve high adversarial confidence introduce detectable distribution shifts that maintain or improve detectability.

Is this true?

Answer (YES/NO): NO